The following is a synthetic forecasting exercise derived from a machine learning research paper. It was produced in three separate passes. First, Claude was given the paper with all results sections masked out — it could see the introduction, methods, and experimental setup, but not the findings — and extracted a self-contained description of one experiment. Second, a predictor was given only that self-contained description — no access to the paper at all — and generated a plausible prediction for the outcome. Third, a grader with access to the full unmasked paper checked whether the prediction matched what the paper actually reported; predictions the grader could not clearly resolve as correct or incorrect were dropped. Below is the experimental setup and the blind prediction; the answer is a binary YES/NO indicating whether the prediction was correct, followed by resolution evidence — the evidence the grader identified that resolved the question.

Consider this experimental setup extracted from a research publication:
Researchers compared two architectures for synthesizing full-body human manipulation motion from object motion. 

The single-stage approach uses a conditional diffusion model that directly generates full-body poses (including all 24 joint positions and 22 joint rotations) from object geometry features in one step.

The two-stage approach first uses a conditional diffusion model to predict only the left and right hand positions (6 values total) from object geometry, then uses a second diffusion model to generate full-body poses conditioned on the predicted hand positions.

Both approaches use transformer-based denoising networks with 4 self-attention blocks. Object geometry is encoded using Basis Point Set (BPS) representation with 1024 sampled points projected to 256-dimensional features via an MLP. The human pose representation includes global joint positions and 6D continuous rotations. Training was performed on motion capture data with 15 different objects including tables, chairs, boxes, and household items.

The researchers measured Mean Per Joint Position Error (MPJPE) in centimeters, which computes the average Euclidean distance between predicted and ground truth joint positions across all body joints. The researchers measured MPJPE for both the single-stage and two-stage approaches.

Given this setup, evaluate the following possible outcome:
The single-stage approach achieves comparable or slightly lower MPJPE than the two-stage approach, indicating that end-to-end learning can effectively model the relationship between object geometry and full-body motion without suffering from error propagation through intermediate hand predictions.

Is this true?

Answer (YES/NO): YES